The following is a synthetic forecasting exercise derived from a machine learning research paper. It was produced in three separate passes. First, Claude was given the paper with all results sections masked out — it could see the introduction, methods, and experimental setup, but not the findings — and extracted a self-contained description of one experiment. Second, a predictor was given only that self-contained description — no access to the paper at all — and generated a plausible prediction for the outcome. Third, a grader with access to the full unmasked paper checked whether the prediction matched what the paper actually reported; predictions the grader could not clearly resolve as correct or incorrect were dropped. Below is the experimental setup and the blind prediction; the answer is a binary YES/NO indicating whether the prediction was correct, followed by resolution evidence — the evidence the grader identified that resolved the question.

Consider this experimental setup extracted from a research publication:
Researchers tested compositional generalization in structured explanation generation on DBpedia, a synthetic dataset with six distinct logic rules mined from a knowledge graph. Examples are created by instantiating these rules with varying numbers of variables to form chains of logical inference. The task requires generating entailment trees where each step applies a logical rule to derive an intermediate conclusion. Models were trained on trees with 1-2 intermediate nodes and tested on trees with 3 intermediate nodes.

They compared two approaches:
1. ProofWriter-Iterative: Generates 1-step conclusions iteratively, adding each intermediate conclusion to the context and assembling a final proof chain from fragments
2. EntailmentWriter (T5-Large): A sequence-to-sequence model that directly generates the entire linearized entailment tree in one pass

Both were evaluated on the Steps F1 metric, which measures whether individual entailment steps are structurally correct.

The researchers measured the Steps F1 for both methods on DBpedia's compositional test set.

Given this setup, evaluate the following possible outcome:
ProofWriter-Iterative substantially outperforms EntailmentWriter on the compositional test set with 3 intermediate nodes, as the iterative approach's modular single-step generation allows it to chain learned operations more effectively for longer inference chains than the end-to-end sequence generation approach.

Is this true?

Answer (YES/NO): NO